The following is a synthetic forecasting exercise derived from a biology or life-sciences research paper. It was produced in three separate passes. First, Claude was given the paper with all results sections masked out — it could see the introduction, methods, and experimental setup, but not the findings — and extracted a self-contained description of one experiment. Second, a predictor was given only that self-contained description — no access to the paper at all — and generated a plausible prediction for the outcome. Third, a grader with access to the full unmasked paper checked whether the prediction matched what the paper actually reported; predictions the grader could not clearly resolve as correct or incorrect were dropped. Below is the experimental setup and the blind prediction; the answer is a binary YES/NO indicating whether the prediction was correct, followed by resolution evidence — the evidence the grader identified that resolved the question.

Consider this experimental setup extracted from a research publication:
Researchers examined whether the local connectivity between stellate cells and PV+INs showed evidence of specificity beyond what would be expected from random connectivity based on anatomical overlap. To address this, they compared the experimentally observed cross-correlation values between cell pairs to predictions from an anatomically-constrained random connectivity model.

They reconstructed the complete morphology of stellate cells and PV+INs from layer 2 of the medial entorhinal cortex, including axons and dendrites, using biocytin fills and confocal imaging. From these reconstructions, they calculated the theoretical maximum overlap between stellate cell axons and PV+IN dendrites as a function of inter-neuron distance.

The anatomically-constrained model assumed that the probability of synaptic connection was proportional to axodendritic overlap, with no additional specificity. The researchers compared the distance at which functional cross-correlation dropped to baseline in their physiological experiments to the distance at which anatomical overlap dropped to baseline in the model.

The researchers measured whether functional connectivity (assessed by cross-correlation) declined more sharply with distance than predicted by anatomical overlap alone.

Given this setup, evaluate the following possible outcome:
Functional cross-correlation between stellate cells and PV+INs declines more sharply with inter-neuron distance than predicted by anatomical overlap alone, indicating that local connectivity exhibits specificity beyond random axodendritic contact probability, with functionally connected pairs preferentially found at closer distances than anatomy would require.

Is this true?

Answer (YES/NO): YES